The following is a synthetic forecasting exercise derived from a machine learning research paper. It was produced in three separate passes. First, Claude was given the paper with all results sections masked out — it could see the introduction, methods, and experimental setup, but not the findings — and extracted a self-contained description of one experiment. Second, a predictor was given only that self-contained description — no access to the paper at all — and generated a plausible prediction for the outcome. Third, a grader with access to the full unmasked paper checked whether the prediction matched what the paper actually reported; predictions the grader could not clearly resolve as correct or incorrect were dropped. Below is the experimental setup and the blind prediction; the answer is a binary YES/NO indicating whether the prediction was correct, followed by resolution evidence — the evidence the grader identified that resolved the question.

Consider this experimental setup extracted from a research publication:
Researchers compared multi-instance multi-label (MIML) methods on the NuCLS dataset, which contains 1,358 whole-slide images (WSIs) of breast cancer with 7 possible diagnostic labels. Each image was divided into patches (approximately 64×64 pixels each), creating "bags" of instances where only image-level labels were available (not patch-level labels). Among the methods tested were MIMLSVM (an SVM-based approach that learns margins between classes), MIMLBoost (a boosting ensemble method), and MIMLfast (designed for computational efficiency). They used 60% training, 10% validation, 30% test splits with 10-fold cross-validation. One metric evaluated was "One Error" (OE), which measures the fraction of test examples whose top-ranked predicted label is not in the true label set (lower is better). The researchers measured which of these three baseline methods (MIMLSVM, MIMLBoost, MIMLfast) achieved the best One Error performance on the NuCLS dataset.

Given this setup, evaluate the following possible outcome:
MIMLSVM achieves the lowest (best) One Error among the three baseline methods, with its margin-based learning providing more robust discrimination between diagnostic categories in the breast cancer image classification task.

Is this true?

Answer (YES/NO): NO